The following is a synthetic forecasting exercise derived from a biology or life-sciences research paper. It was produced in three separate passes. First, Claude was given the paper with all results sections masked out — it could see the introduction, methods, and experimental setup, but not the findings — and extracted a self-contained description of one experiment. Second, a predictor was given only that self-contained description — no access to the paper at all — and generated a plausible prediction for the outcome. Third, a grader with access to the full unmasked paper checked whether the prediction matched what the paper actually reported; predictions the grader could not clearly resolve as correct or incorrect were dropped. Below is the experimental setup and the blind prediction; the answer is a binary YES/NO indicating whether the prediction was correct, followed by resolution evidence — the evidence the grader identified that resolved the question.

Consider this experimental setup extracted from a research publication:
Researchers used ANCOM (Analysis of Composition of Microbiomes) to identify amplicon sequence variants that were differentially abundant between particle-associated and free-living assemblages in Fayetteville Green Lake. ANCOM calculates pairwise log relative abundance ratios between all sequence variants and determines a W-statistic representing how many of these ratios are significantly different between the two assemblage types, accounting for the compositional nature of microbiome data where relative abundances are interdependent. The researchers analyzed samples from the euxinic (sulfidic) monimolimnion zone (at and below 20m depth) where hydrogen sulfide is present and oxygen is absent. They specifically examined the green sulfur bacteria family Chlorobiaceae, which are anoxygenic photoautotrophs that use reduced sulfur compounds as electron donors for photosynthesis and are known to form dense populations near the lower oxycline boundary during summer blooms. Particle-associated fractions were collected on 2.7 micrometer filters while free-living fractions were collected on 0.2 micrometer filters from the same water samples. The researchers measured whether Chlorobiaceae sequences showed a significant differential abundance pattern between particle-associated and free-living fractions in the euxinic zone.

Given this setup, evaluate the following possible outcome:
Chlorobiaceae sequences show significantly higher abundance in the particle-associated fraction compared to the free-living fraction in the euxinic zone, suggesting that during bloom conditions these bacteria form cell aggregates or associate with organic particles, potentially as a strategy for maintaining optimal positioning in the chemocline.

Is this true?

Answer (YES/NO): NO